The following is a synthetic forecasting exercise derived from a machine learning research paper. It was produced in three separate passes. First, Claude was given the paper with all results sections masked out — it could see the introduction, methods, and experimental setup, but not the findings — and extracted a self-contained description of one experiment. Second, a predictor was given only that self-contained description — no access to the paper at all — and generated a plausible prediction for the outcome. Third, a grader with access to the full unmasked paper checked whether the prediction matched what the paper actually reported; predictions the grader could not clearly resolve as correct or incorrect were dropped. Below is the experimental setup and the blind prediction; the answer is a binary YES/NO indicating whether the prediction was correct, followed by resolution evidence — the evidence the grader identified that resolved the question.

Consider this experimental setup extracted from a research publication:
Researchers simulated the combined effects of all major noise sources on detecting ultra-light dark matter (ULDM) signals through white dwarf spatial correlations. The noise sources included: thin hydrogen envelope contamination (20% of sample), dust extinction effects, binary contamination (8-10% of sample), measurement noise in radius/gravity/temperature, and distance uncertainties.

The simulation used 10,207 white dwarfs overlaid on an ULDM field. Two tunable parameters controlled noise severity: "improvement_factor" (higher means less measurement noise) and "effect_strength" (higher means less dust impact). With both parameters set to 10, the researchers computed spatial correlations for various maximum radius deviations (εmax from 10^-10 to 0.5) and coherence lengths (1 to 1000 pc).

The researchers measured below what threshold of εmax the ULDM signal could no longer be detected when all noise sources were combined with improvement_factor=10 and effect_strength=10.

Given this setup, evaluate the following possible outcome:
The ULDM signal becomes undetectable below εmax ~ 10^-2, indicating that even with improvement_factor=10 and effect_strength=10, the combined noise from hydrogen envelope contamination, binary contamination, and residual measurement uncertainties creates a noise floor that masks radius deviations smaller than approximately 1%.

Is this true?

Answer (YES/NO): NO